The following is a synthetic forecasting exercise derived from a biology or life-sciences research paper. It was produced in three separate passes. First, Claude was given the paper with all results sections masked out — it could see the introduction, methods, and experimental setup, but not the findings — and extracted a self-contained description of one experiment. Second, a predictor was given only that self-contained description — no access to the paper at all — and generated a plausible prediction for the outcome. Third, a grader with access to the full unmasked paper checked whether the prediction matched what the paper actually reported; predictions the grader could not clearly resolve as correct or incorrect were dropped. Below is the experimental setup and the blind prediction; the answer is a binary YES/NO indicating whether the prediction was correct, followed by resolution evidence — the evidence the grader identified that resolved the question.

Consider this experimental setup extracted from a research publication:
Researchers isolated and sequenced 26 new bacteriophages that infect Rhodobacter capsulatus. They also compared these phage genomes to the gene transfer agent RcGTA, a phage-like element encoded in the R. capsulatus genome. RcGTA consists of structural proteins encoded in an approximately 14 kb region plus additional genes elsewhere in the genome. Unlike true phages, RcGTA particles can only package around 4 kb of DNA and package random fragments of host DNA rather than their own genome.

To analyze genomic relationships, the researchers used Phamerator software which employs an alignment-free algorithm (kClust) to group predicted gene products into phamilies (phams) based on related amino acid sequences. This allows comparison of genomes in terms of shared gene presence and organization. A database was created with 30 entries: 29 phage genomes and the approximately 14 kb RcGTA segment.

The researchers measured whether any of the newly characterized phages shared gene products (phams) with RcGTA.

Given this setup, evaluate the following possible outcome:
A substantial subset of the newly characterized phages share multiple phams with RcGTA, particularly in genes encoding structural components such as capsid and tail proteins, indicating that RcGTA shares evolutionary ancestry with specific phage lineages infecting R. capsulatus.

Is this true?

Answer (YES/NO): NO